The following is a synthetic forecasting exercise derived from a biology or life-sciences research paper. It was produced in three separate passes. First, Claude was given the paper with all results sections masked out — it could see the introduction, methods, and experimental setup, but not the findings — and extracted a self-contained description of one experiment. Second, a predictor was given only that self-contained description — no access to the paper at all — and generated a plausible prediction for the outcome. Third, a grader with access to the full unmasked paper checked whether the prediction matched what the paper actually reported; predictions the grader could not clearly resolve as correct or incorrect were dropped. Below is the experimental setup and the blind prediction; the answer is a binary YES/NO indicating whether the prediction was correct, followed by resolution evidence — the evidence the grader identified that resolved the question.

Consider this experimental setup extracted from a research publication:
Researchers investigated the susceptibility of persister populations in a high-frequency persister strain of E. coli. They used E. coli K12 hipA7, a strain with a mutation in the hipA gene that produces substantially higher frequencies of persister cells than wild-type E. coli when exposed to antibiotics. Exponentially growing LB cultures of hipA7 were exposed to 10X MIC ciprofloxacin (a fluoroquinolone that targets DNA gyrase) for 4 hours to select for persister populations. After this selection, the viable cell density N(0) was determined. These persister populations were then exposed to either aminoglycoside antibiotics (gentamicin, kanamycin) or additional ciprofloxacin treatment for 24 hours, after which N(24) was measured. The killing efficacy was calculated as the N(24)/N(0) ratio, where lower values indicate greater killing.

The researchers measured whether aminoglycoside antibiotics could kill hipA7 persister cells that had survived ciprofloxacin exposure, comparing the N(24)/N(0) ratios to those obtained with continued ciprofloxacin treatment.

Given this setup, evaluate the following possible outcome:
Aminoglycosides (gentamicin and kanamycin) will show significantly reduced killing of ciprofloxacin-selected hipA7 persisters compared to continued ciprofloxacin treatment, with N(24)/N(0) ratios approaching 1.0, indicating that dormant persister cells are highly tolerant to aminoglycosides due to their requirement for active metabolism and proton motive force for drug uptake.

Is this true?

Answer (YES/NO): NO